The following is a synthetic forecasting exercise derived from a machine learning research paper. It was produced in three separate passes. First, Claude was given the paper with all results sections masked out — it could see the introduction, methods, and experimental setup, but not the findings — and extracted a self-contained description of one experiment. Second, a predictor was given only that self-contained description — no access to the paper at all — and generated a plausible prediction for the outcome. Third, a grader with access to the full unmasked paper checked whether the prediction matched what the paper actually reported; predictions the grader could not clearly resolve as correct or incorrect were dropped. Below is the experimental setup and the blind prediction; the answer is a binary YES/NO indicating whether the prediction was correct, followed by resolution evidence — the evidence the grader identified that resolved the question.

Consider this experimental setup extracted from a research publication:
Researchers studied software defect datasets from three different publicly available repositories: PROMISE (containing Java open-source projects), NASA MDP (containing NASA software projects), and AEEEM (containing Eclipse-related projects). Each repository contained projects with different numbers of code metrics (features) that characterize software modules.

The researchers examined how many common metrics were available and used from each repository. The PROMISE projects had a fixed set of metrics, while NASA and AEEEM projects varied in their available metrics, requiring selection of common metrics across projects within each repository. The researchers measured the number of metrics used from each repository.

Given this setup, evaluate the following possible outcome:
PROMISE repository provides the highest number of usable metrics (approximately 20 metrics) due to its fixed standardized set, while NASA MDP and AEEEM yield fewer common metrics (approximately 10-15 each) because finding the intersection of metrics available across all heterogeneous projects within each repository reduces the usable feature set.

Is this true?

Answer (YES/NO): NO